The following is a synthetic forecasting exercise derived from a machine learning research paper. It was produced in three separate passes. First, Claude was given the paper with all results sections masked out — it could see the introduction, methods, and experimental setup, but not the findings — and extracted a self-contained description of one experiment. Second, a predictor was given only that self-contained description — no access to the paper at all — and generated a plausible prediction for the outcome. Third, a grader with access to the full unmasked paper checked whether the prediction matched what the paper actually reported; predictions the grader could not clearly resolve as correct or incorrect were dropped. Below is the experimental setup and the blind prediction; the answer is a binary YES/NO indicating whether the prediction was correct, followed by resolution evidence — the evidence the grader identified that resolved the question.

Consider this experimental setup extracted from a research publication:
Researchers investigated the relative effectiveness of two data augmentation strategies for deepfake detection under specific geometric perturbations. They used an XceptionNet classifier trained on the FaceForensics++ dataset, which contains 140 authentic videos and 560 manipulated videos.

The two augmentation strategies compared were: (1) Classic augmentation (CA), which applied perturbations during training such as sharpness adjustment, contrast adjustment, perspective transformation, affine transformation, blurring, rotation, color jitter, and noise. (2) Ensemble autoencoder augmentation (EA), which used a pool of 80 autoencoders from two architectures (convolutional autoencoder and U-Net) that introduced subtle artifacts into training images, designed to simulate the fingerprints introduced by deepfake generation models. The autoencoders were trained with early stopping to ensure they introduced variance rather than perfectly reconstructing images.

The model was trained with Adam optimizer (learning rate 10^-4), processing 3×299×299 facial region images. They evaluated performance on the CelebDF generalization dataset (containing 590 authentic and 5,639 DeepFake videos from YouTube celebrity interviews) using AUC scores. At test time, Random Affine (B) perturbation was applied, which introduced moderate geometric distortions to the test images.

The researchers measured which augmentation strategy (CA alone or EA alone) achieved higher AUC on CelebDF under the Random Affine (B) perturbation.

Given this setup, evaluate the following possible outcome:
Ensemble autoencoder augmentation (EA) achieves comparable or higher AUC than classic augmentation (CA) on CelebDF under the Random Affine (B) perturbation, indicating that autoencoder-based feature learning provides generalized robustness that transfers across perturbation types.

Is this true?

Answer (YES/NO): NO